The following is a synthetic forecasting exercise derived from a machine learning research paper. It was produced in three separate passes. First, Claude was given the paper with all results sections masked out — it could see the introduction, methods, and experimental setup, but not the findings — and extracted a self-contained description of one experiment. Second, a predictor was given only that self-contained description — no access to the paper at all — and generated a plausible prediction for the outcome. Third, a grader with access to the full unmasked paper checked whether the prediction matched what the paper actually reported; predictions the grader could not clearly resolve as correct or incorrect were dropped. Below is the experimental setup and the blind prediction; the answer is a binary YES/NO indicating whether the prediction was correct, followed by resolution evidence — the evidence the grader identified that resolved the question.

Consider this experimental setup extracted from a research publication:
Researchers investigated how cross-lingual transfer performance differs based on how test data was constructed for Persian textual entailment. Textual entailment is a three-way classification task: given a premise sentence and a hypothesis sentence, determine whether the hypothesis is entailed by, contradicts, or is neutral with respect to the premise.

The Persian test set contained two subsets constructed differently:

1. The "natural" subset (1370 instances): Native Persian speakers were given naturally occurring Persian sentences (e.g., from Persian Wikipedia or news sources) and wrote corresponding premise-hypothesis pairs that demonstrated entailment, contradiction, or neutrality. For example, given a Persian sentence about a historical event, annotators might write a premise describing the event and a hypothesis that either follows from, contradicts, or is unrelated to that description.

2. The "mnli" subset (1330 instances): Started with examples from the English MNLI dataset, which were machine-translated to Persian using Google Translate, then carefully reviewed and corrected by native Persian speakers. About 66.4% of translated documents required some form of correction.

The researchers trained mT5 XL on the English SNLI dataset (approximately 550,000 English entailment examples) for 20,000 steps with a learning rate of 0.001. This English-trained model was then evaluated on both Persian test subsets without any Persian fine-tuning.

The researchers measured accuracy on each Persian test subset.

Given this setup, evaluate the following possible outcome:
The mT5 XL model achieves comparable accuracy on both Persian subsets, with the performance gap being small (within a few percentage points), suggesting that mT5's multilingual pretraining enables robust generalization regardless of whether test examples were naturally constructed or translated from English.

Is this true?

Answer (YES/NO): NO